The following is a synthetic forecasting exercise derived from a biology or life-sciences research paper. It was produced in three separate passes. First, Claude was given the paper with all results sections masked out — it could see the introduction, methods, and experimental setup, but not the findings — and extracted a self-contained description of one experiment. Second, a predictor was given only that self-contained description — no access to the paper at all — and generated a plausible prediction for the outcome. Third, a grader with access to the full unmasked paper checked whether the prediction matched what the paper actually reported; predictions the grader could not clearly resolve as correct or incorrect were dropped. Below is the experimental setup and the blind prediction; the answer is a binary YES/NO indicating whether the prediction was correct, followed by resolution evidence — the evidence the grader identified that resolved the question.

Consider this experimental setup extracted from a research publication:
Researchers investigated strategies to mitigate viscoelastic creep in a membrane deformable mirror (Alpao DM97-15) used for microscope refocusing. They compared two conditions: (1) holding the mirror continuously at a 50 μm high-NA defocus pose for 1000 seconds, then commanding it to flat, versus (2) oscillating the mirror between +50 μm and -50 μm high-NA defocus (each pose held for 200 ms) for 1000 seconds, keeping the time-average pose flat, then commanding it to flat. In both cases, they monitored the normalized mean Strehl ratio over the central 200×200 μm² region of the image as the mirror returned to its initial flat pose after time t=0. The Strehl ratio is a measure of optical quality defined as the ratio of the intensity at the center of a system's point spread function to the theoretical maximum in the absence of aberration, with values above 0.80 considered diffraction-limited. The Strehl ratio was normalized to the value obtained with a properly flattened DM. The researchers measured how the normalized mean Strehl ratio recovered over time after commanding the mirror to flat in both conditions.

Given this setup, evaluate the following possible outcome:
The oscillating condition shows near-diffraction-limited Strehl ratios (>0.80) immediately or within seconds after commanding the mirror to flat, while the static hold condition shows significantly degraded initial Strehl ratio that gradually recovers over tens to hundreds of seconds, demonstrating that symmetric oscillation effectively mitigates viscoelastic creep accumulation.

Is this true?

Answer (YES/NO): NO